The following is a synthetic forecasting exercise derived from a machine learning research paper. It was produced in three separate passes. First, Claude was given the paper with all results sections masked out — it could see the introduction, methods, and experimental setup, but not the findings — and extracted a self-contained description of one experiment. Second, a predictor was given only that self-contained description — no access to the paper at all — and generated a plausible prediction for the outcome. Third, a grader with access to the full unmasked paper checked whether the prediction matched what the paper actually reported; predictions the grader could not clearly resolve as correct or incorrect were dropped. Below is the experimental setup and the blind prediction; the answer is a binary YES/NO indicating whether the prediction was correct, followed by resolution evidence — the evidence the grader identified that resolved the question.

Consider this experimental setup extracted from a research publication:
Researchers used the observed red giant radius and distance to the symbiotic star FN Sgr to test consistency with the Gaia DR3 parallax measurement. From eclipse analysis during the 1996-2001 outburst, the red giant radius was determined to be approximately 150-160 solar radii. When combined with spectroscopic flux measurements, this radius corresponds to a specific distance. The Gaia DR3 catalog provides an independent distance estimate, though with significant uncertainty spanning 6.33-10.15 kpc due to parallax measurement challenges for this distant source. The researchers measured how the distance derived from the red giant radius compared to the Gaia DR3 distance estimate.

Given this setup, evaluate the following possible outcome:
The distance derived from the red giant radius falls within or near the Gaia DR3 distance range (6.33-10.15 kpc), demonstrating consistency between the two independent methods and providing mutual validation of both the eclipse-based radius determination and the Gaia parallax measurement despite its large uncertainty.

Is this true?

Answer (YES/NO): YES